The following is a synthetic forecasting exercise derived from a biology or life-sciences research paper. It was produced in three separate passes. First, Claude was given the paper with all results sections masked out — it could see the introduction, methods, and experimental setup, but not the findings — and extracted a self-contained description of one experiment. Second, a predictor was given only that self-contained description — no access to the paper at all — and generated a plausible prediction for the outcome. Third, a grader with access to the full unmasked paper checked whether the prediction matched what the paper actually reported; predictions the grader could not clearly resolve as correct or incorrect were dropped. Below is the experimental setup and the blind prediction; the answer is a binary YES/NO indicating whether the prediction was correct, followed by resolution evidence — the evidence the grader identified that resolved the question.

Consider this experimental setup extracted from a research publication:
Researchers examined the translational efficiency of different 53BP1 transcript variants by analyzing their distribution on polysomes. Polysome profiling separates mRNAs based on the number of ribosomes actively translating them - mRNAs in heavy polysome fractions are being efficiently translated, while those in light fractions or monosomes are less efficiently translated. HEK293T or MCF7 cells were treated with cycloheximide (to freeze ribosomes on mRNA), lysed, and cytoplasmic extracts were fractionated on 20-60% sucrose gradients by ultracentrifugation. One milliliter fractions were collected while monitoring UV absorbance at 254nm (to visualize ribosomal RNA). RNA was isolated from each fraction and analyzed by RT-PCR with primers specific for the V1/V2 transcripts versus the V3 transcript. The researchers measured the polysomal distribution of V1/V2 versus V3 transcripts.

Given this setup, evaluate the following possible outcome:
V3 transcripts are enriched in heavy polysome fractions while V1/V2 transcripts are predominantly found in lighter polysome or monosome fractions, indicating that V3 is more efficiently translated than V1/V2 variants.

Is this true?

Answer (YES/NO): NO